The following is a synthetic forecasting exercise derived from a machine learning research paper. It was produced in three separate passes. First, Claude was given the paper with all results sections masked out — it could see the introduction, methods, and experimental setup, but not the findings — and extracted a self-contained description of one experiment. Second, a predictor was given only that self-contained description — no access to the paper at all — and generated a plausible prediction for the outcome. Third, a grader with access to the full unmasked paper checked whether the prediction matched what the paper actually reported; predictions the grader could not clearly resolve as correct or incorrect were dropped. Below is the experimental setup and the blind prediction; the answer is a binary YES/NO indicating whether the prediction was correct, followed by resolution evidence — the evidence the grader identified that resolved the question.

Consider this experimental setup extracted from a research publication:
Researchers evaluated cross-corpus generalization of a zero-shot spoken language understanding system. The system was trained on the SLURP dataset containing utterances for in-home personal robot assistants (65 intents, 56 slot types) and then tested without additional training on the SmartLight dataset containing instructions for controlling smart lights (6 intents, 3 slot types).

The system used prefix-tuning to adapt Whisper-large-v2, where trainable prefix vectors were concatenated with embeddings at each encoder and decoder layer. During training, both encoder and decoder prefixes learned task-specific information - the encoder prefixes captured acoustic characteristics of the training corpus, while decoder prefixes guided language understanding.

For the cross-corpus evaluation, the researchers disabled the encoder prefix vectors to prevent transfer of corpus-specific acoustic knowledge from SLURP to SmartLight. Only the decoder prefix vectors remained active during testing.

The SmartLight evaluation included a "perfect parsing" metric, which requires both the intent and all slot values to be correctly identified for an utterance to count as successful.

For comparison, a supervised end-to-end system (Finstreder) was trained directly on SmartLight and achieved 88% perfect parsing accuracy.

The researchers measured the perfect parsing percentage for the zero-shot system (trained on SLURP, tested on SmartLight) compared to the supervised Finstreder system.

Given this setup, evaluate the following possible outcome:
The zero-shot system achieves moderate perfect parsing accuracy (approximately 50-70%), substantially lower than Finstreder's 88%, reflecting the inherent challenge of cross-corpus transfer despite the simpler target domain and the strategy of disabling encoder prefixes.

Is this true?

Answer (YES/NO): NO